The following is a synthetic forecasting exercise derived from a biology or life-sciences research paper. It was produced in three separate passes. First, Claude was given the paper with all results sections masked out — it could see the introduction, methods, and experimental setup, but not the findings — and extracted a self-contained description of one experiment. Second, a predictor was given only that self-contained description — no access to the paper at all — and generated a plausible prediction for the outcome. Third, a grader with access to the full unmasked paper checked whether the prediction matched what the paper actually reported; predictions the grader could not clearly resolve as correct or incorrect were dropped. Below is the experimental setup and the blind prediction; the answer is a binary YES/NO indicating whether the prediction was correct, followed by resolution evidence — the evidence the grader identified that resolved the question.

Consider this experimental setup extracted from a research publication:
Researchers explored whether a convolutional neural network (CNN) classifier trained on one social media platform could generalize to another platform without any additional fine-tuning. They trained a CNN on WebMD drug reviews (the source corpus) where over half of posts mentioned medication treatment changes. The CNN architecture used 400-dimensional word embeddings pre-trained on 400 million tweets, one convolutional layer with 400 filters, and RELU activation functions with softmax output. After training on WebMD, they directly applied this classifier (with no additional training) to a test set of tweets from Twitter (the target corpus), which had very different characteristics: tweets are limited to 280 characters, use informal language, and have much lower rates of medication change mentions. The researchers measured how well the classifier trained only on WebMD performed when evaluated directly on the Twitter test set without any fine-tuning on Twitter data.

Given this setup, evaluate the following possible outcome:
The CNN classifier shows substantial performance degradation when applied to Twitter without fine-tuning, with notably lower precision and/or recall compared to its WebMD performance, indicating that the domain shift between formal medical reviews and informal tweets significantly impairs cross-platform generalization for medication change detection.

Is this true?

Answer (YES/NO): YES